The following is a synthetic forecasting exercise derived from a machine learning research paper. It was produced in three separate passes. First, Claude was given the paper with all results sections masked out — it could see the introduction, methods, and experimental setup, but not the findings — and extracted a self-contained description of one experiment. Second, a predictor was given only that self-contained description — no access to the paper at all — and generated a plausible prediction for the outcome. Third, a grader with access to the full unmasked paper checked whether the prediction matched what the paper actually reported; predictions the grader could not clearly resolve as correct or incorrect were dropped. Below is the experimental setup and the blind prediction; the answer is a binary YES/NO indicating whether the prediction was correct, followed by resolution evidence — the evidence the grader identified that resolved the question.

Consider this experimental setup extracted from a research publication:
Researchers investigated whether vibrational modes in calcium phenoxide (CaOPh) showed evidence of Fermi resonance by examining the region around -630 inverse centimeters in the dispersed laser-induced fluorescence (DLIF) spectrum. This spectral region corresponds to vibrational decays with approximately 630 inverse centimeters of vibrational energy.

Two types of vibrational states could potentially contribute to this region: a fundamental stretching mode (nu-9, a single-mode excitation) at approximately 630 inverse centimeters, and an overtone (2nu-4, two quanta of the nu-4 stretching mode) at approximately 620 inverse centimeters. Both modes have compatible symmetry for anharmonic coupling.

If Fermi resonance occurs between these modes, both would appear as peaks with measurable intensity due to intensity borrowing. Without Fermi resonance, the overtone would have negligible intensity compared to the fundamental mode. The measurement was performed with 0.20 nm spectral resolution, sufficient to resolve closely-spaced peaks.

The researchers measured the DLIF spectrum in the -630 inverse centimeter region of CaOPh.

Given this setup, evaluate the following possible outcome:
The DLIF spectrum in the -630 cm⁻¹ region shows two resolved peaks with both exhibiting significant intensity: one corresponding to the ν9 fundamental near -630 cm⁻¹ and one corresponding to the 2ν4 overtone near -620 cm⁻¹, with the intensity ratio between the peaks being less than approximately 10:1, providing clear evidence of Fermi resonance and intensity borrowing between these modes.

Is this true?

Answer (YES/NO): YES